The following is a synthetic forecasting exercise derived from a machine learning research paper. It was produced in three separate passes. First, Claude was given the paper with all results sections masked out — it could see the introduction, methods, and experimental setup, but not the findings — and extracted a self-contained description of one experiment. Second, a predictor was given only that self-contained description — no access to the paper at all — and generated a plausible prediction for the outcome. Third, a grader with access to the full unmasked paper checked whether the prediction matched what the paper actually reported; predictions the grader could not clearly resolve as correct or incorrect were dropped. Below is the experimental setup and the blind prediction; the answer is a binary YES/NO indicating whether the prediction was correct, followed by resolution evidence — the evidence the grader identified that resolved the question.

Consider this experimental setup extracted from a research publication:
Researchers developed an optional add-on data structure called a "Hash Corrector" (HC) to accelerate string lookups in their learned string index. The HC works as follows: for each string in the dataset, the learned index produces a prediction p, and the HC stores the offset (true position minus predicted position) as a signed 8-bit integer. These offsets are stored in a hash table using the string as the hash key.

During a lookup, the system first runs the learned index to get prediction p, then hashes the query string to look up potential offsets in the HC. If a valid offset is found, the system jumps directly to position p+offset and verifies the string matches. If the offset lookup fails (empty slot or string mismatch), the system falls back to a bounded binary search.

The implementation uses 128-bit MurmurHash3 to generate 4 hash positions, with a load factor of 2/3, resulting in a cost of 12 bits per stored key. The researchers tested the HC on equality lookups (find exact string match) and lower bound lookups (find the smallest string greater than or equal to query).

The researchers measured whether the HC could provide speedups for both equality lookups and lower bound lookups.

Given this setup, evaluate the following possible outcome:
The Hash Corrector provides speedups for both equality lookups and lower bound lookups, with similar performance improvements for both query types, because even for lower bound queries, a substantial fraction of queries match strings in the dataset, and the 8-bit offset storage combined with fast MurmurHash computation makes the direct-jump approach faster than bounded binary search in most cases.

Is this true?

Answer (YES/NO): NO